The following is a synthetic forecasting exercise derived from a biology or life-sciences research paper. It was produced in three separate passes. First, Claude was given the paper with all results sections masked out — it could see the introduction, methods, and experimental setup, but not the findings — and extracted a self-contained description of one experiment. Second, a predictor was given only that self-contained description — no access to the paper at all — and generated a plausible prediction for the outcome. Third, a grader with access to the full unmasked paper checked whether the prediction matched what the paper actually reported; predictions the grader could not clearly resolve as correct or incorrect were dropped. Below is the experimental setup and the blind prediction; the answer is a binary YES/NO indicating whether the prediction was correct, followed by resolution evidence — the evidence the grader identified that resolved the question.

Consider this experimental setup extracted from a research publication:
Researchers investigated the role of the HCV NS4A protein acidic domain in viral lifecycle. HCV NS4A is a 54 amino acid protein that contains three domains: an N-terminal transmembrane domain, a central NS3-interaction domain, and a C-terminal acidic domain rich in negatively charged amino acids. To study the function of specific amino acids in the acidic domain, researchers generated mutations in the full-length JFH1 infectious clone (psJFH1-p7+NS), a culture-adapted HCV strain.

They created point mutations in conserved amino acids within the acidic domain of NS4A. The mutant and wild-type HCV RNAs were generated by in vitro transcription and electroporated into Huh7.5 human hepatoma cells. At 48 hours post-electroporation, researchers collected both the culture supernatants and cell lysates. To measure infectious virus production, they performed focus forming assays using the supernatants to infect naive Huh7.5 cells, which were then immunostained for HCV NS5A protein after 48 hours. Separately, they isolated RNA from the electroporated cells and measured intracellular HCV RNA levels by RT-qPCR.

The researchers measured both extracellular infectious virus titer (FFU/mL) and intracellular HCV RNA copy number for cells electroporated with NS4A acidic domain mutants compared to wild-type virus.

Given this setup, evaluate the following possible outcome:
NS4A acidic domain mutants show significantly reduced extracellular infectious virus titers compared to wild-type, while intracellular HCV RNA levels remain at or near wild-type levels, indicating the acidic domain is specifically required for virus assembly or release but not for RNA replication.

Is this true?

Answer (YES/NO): YES